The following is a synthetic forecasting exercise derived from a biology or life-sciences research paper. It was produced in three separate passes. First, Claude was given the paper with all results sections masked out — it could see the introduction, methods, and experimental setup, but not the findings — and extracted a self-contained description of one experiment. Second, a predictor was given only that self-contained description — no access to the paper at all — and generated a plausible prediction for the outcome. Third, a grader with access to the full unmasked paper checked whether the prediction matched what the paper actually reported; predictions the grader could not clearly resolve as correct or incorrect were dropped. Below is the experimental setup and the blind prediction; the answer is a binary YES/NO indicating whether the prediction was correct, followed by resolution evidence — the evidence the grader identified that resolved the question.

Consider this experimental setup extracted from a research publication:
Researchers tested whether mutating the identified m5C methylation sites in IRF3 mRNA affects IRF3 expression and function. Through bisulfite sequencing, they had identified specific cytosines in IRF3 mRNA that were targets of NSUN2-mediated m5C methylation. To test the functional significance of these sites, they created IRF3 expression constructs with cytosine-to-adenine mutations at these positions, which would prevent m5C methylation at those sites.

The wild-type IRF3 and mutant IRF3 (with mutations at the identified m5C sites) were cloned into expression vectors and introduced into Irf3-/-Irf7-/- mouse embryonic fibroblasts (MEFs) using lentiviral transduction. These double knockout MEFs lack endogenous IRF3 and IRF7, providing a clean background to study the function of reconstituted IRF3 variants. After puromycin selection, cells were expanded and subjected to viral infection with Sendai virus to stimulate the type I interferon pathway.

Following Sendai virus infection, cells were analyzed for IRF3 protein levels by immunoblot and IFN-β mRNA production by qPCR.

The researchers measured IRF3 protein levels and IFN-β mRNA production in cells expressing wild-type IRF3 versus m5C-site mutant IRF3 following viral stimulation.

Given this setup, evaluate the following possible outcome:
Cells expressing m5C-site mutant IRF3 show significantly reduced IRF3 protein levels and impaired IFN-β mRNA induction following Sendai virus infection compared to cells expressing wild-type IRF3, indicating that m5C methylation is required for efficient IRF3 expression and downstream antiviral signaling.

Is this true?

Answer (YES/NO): NO